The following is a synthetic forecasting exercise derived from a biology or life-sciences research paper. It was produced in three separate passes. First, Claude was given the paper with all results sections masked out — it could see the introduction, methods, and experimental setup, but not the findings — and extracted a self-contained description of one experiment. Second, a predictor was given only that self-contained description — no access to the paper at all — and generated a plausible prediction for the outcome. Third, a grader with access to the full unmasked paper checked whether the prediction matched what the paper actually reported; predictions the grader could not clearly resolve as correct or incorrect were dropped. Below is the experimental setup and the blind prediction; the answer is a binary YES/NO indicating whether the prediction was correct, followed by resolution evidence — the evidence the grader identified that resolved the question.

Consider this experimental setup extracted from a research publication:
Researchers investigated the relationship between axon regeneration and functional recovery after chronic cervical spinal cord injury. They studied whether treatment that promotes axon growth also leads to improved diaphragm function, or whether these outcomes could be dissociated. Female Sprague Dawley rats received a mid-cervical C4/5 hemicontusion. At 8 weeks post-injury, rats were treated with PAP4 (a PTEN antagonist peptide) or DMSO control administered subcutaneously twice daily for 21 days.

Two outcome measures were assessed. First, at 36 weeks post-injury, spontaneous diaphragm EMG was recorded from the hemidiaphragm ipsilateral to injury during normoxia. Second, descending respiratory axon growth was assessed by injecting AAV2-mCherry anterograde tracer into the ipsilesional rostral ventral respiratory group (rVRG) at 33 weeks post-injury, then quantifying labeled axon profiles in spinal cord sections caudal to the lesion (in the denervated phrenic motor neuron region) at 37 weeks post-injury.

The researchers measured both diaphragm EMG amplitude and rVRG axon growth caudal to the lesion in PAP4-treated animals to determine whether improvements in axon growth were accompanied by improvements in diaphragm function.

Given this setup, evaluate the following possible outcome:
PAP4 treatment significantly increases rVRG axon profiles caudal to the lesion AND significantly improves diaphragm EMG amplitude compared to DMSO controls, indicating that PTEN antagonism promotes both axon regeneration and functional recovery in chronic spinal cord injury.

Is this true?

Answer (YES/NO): YES